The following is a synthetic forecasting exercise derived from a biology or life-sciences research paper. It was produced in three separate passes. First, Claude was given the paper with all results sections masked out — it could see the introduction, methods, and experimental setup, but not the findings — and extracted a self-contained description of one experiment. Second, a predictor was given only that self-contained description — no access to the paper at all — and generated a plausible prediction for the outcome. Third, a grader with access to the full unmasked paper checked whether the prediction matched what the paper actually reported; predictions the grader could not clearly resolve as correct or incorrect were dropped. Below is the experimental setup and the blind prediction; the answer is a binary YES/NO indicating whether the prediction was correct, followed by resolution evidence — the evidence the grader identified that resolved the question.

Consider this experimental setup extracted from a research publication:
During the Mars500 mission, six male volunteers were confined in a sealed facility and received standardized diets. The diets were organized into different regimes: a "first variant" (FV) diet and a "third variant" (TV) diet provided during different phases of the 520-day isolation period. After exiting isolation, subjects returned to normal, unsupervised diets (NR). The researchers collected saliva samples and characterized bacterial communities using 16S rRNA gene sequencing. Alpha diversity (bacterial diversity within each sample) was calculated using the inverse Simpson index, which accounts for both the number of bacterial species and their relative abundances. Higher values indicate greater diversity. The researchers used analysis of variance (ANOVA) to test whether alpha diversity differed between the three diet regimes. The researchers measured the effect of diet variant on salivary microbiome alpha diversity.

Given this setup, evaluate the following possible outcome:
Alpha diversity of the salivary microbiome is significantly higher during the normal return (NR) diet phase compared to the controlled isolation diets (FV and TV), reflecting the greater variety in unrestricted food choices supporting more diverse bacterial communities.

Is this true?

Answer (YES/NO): NO